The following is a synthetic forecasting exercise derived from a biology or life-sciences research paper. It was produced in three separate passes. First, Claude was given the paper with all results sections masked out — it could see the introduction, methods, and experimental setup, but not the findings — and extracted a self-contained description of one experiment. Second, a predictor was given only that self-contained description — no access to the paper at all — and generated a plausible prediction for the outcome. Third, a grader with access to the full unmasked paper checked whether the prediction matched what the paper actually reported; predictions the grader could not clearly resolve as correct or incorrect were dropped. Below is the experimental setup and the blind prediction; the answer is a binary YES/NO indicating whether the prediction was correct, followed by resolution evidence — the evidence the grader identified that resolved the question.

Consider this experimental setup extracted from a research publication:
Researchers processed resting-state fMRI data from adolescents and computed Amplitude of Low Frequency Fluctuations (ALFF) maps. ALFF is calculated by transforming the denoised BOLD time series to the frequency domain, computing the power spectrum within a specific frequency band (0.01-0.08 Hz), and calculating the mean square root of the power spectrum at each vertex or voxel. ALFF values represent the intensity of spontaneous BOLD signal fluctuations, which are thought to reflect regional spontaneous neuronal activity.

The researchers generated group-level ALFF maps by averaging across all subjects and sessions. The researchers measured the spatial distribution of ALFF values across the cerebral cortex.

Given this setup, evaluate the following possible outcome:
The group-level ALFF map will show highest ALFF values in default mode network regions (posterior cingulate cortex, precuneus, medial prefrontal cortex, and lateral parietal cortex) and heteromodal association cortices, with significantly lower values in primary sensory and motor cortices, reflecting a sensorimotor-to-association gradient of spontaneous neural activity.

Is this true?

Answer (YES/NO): NO